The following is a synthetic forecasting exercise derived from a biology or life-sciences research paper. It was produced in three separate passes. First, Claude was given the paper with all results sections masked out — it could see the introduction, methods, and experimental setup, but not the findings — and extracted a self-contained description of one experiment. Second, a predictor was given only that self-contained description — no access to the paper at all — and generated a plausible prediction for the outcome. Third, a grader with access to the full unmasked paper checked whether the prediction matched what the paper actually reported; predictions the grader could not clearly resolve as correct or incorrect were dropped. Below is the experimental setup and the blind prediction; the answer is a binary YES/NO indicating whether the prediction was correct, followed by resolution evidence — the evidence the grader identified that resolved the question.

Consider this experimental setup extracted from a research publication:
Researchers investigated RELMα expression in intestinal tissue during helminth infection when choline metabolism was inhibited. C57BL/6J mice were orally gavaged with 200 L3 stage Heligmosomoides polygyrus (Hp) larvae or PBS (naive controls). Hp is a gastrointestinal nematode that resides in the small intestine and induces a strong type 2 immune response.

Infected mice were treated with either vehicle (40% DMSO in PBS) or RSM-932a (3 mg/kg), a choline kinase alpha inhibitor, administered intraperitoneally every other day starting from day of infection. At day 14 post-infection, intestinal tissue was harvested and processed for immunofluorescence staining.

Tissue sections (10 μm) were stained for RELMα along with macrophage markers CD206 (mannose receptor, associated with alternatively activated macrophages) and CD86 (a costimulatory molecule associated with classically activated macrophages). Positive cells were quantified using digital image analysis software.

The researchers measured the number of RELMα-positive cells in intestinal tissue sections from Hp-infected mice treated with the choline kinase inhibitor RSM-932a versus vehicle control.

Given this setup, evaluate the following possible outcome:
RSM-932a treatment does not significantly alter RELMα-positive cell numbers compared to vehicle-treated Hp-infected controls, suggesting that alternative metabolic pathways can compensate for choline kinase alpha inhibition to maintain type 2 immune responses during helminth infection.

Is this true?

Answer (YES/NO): NO